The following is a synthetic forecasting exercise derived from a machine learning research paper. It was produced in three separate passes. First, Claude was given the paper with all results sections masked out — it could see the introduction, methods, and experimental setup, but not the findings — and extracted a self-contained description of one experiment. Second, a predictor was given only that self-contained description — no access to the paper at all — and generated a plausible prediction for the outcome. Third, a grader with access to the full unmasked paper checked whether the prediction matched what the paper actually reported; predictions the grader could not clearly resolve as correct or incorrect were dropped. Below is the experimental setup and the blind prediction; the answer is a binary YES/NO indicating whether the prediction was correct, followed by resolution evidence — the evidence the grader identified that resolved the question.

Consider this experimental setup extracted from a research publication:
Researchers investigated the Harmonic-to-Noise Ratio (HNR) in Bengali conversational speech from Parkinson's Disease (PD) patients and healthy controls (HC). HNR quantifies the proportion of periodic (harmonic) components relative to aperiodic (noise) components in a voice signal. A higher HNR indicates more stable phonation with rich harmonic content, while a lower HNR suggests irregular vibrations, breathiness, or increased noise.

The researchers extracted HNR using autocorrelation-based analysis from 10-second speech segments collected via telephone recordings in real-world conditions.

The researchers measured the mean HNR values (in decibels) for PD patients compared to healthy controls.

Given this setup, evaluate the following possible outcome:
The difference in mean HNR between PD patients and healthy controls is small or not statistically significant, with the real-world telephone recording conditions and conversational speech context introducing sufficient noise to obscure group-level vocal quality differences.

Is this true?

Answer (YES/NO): YES